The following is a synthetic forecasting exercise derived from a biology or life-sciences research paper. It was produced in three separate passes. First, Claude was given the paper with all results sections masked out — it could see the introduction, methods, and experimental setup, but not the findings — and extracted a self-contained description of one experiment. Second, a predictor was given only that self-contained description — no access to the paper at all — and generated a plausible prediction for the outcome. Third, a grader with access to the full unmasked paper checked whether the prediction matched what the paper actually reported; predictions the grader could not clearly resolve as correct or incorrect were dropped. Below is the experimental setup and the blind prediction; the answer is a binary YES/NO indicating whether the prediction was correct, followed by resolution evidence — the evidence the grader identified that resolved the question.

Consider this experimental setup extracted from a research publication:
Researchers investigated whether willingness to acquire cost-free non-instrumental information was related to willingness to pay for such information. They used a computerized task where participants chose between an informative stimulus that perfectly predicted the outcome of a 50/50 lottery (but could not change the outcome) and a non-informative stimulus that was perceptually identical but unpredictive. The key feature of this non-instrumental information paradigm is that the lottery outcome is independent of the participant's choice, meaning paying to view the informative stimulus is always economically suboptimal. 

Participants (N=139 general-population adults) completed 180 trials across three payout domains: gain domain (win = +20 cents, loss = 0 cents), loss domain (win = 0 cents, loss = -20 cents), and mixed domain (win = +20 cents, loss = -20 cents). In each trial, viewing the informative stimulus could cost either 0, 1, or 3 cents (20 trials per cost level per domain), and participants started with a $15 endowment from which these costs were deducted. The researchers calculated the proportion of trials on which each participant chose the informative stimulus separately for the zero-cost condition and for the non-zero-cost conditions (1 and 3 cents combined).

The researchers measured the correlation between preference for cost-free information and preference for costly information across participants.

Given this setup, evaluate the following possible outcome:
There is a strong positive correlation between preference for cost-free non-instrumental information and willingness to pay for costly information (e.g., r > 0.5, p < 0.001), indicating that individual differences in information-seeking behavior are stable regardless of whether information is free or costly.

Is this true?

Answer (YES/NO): NO